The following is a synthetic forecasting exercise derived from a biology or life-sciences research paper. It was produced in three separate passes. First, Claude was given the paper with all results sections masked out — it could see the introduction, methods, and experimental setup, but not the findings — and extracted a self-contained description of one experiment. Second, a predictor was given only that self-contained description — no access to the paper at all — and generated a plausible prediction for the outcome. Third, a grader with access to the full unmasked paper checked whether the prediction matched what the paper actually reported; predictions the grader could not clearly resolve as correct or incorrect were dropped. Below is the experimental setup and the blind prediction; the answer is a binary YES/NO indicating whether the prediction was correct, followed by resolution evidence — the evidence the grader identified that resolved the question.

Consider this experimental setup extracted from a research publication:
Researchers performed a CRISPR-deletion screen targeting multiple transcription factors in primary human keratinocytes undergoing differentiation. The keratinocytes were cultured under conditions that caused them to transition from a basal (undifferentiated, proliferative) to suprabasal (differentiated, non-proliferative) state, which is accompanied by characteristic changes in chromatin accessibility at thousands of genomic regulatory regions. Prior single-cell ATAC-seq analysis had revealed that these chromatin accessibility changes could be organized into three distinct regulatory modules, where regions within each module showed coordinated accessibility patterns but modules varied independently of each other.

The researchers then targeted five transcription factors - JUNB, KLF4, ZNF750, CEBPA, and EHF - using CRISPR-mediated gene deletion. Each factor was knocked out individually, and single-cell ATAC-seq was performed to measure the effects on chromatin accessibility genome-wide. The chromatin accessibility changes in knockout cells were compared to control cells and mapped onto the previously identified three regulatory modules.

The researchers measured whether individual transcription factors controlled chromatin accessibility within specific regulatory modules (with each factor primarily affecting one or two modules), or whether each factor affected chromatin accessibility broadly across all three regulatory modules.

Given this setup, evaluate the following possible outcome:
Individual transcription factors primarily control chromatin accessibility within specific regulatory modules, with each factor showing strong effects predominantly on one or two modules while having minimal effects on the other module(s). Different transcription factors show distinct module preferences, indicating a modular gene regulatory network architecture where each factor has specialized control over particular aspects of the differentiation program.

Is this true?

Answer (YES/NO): NO